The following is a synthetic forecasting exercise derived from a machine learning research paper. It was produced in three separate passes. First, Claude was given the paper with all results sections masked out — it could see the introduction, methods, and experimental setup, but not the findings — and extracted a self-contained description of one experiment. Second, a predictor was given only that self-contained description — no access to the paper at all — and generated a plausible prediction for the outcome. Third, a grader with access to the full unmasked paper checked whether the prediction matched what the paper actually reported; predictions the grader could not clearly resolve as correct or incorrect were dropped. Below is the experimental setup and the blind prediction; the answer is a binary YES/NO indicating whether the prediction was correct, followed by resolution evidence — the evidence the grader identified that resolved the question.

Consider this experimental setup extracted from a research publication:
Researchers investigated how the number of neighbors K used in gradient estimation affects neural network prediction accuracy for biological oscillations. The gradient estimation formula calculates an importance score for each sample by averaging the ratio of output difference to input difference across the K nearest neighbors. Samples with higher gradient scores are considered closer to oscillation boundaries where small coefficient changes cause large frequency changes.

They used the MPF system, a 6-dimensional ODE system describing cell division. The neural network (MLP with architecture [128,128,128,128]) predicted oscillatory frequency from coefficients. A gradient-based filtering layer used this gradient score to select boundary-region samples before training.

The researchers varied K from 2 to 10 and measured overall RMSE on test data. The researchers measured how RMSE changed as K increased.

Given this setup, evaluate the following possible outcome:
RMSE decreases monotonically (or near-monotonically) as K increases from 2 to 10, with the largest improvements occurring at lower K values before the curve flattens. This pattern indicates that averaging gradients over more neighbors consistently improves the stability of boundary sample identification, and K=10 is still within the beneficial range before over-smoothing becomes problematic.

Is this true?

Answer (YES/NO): YES